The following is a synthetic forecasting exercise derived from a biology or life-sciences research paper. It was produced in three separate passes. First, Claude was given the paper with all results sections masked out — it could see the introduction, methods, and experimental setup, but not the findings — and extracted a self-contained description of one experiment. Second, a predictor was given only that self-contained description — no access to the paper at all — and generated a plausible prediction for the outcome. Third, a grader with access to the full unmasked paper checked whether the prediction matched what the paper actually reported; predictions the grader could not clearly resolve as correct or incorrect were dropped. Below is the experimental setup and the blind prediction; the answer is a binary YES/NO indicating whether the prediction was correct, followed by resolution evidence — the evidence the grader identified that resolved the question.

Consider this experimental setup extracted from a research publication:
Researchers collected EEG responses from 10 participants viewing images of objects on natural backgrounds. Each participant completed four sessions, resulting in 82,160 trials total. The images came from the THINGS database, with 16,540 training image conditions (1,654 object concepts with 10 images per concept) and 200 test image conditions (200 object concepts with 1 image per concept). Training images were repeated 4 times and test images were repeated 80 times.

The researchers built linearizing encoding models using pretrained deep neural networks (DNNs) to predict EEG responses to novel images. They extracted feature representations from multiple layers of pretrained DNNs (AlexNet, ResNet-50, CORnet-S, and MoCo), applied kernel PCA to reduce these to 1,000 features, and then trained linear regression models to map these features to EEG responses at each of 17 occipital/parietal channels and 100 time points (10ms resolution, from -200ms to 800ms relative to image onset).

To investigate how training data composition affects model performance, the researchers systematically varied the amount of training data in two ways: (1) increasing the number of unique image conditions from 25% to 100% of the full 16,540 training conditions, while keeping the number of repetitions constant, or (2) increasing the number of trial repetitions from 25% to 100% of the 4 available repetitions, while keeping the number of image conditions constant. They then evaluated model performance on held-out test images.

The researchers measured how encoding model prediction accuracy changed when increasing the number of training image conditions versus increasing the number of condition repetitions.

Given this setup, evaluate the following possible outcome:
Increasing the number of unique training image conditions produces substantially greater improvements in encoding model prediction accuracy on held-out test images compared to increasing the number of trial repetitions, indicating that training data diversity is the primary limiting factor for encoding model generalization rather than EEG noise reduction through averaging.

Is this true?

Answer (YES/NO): YES